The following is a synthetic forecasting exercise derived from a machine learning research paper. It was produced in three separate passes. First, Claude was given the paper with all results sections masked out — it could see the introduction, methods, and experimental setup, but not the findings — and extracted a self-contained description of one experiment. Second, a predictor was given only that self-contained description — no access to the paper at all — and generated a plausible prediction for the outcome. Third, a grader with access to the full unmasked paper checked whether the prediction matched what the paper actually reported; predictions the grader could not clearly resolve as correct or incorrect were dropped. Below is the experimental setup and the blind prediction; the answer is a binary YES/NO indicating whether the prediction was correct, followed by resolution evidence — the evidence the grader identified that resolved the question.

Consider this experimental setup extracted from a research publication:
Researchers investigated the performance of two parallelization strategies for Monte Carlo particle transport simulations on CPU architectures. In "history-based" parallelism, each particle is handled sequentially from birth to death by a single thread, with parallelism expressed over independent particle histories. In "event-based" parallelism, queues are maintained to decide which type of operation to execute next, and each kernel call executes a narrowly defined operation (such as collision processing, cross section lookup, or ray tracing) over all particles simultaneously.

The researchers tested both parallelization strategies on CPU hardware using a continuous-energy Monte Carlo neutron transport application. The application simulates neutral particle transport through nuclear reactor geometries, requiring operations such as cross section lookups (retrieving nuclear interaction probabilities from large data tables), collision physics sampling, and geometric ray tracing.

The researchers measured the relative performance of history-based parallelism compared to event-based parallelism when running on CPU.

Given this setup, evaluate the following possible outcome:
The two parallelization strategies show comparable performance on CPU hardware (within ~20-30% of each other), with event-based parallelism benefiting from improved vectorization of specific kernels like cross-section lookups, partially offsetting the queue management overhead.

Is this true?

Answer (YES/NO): NO